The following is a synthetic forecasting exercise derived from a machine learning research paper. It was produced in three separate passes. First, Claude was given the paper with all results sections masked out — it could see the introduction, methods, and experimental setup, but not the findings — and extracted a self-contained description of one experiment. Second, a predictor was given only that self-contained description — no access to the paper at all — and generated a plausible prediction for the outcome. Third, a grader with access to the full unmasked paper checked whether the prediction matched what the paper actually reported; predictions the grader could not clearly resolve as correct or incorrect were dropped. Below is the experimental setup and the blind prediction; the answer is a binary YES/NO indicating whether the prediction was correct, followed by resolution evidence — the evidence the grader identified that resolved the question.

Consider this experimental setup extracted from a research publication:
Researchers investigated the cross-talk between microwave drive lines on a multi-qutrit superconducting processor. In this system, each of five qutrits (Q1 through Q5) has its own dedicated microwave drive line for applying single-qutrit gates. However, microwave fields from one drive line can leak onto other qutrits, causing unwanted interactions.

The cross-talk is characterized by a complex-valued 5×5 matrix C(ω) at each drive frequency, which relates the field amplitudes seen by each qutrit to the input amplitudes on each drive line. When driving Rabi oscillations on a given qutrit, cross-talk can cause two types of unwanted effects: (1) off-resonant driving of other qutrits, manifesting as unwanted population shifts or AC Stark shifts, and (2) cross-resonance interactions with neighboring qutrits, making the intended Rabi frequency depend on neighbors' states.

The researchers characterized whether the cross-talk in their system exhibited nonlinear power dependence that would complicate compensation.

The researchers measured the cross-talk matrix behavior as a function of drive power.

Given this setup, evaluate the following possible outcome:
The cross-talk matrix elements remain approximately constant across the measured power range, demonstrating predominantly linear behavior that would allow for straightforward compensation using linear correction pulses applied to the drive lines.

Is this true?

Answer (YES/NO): YES